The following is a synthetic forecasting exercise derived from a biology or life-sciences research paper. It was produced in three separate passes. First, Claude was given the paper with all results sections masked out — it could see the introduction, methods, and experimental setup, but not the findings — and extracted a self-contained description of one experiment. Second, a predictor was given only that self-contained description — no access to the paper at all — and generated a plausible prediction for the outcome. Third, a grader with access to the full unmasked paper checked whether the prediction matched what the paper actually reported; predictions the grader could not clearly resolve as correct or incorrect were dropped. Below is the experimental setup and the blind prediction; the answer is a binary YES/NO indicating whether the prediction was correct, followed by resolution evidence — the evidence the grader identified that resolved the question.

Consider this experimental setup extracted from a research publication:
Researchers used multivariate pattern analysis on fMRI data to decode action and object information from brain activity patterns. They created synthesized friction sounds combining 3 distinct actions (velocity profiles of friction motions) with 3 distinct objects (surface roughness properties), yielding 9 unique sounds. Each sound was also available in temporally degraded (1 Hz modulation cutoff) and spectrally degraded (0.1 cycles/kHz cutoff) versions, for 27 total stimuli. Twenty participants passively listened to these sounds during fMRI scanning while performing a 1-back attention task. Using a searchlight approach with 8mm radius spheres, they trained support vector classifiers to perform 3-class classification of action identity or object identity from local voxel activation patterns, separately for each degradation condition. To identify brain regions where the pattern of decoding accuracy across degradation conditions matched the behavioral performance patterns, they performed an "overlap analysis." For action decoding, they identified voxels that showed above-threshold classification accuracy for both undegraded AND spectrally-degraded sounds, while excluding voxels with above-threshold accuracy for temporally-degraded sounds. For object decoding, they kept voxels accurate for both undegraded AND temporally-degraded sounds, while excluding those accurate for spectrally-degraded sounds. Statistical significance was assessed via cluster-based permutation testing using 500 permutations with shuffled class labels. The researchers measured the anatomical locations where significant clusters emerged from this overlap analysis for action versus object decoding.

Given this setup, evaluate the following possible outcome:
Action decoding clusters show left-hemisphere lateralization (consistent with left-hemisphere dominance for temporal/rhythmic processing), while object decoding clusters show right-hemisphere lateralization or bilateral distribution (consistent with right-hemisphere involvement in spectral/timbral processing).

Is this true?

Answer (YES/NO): YES